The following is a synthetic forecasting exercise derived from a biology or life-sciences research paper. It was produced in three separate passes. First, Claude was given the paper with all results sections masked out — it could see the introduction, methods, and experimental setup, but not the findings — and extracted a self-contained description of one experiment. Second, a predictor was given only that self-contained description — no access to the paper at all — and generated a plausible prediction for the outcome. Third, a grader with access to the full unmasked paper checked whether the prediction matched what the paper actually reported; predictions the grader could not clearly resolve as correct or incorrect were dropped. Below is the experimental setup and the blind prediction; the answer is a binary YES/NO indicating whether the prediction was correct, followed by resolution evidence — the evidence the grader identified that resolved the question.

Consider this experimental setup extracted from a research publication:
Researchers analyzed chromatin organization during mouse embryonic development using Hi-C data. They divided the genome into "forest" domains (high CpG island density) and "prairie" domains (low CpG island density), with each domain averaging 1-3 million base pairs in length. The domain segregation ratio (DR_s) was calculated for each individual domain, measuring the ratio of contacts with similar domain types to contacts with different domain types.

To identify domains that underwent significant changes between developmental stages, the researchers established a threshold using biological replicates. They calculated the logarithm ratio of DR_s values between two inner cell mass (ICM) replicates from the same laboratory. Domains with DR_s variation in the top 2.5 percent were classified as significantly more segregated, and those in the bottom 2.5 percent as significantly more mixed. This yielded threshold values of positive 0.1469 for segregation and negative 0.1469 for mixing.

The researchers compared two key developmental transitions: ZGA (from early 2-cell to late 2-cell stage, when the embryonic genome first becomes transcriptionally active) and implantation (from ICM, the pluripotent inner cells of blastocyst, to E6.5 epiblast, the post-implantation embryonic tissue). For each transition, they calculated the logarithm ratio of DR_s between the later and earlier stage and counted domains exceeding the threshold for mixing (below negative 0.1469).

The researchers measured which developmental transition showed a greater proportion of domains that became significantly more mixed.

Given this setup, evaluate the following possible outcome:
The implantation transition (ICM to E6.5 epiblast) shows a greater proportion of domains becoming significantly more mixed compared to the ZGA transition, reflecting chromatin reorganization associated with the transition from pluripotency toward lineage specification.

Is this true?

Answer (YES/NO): YES